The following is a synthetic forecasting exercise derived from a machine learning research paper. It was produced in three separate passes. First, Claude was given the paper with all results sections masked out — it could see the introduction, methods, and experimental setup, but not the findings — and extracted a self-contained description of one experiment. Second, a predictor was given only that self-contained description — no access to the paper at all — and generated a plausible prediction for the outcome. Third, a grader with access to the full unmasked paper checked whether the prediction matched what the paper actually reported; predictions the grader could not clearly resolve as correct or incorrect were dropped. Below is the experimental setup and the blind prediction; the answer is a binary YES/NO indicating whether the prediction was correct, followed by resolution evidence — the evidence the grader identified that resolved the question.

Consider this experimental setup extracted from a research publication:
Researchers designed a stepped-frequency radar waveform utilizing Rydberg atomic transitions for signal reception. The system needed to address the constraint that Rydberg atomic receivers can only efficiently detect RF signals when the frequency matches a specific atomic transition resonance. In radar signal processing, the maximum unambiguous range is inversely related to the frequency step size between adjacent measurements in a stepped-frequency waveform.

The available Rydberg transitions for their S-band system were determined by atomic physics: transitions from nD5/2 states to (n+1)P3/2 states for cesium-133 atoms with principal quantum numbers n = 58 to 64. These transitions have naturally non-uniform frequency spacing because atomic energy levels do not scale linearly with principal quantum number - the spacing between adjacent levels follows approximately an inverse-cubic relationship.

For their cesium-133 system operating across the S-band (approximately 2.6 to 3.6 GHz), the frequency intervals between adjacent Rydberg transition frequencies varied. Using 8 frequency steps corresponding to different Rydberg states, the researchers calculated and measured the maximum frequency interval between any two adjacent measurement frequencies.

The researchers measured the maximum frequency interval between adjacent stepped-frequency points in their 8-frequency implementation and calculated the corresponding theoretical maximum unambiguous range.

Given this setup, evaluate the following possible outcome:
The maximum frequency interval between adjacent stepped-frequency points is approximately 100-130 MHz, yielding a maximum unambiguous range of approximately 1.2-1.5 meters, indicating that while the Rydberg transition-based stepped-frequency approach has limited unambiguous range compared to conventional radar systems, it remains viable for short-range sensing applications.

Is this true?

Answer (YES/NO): NO